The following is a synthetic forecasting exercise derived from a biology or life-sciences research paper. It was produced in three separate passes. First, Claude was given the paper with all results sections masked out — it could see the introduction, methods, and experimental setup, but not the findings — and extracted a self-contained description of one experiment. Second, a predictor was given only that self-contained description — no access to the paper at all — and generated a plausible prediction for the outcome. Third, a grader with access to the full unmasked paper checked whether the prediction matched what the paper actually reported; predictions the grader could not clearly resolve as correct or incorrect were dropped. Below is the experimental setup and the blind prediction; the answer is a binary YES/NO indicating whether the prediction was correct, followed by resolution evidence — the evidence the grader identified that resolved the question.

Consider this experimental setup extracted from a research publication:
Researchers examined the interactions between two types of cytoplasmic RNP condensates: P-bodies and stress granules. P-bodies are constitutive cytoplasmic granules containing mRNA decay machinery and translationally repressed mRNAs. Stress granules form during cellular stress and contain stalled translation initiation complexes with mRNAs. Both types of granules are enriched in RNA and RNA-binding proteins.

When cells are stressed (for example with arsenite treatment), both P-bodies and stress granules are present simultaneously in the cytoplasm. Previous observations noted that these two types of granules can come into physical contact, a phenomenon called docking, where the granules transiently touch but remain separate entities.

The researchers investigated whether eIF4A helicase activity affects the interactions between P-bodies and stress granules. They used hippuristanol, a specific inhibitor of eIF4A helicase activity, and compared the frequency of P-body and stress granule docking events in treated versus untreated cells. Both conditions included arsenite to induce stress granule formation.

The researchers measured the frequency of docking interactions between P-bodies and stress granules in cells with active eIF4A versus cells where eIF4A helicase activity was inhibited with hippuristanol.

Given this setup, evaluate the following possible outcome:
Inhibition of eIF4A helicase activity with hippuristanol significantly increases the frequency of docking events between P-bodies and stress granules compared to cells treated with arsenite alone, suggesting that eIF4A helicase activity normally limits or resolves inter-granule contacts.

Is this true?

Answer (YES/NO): YES